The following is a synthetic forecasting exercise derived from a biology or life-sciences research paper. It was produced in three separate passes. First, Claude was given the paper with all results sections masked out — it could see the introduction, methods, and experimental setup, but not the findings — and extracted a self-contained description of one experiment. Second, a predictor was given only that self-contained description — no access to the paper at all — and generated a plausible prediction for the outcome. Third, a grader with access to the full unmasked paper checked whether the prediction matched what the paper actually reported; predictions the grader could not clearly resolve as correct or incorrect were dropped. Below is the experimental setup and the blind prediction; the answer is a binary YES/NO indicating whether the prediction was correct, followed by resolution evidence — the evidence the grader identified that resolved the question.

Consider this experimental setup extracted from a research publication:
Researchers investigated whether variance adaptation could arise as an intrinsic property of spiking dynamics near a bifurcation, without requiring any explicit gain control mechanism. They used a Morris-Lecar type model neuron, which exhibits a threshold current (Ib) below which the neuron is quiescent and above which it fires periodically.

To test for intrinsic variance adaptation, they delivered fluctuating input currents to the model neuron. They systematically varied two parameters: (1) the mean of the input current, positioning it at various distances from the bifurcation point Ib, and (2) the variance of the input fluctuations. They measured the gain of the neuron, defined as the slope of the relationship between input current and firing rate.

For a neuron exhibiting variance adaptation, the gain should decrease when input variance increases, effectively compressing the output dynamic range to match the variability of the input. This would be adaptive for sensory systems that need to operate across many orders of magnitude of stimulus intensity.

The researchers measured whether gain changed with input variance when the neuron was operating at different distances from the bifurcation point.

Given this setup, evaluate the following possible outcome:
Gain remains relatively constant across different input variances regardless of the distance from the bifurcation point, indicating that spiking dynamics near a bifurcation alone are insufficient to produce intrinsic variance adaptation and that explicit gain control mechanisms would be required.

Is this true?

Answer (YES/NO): NO